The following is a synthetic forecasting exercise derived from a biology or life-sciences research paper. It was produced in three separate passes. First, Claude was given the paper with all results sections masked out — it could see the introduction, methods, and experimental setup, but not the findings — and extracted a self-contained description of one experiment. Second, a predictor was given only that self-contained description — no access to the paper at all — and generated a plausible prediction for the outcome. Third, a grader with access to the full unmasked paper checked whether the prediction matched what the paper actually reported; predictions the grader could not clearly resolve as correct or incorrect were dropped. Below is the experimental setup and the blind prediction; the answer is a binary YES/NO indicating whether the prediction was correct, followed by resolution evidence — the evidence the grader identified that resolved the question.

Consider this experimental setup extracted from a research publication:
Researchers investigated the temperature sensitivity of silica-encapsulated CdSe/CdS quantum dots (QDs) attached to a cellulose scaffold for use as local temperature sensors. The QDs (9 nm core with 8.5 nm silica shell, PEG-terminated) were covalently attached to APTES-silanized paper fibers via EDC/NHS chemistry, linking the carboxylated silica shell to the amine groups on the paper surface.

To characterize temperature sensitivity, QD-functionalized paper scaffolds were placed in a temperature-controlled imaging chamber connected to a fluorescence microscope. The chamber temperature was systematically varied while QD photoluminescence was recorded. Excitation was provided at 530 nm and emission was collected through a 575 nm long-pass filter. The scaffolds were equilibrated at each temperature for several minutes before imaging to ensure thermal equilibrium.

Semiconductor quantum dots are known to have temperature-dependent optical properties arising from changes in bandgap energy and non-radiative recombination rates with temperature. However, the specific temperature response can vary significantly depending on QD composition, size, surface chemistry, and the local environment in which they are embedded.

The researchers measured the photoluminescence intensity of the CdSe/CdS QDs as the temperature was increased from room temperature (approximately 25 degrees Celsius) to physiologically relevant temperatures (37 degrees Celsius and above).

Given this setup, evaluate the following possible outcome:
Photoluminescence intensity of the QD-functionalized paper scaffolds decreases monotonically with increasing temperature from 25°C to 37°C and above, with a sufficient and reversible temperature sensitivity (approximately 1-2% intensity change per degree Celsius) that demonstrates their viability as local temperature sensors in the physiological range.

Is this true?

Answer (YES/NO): YES